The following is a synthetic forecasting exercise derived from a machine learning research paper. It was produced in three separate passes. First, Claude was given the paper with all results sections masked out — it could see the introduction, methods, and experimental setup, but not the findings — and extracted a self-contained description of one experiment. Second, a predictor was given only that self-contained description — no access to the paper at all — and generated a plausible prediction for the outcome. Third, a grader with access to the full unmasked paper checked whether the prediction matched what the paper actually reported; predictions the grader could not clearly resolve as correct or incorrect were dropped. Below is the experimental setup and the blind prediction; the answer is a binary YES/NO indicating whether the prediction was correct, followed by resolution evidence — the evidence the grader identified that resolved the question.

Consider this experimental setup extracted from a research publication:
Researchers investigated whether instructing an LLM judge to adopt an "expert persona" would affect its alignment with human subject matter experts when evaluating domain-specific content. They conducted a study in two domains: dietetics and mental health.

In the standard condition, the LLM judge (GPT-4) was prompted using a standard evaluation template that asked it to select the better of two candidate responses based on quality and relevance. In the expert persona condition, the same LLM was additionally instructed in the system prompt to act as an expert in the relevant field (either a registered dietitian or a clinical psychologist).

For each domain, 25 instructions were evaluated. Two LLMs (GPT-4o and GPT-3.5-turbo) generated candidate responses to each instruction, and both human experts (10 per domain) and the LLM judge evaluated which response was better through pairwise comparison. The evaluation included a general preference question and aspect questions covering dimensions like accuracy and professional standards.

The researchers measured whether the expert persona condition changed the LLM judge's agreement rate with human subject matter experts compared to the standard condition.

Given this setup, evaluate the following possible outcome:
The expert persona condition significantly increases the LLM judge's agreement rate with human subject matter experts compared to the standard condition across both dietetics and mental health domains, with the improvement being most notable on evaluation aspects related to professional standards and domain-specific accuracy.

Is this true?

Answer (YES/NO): NO